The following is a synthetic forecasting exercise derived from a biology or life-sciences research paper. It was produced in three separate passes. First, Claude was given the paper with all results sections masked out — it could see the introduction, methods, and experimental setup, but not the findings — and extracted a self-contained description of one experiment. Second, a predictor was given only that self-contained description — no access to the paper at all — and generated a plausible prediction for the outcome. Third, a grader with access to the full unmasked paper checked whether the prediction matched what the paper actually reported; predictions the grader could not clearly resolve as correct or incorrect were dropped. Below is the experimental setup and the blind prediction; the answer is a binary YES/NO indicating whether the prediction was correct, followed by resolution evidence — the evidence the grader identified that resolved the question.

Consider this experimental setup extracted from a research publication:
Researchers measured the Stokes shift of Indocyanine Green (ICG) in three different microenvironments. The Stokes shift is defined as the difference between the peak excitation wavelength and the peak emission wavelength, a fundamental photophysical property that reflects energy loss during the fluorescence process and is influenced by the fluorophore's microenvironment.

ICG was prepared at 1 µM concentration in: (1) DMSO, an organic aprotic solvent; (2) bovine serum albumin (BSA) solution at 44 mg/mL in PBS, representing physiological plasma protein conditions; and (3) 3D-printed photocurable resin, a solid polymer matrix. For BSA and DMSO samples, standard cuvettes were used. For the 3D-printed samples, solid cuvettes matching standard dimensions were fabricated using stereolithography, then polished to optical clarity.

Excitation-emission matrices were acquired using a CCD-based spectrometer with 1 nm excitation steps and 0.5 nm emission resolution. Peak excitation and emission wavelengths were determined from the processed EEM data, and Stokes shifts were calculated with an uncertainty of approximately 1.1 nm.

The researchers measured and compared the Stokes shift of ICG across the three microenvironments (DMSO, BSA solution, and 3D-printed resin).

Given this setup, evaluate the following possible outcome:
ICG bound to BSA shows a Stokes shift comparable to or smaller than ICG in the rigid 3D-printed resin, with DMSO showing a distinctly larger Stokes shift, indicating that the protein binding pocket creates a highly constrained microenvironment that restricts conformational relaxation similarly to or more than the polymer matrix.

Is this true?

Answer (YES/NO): NO